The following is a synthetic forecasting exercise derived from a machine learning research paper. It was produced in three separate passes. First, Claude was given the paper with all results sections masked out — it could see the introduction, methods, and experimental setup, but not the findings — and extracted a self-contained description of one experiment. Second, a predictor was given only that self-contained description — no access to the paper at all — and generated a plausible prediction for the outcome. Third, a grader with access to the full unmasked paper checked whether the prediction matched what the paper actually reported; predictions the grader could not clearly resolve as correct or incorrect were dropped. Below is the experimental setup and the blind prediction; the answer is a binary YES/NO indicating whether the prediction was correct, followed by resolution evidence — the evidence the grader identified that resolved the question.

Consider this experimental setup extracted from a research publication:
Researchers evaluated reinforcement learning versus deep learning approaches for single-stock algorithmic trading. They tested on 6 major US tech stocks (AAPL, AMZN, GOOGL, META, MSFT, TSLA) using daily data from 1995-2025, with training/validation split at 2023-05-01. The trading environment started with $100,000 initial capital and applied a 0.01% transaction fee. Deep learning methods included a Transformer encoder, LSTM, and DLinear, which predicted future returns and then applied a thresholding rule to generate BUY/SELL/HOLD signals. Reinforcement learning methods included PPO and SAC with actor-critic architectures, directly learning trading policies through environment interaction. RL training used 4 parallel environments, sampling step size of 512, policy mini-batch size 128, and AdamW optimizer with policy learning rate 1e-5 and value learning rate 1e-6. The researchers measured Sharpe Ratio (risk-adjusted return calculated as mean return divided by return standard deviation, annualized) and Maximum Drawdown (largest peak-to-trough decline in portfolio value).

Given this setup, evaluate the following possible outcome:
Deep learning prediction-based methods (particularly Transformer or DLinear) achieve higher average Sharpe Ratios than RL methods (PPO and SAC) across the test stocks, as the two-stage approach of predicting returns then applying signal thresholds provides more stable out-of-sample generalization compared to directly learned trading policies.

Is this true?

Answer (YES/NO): NO